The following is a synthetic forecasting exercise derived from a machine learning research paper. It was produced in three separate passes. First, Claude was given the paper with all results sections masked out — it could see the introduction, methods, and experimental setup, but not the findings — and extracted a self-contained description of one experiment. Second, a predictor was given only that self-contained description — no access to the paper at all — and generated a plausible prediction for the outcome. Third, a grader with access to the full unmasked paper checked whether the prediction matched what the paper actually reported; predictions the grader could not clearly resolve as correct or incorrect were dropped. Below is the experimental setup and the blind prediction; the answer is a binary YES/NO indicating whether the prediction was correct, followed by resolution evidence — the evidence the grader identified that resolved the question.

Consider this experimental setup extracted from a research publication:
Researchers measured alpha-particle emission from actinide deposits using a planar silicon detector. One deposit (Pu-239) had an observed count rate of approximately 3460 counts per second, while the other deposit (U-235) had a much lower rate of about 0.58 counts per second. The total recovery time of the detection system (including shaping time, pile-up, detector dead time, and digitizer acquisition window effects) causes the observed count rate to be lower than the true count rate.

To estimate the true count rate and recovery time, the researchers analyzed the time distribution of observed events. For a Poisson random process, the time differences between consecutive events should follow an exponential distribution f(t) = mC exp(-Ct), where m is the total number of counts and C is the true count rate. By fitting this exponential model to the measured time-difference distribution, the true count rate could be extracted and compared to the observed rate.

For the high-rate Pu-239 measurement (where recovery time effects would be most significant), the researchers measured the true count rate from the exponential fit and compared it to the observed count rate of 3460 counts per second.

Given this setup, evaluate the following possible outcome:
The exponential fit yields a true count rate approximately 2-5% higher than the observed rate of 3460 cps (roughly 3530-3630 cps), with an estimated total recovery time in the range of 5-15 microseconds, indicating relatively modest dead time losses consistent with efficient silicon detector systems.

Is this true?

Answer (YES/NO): NO